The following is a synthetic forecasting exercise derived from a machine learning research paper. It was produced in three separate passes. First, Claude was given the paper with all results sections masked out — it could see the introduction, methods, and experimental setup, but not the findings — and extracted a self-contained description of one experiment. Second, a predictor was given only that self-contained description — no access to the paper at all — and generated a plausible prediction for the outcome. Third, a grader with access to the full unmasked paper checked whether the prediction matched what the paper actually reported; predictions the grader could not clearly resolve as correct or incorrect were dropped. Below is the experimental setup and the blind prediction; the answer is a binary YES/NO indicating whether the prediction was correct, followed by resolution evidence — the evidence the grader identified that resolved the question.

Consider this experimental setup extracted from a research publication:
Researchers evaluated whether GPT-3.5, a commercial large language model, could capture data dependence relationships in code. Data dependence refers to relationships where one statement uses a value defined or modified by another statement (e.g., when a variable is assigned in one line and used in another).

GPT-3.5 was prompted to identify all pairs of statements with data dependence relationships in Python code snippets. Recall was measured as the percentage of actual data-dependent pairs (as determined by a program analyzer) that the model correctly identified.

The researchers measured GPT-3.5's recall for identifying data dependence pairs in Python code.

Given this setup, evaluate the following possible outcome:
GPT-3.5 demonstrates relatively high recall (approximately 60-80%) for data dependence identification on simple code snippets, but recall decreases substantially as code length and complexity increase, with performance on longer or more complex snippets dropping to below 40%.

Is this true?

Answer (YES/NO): NO